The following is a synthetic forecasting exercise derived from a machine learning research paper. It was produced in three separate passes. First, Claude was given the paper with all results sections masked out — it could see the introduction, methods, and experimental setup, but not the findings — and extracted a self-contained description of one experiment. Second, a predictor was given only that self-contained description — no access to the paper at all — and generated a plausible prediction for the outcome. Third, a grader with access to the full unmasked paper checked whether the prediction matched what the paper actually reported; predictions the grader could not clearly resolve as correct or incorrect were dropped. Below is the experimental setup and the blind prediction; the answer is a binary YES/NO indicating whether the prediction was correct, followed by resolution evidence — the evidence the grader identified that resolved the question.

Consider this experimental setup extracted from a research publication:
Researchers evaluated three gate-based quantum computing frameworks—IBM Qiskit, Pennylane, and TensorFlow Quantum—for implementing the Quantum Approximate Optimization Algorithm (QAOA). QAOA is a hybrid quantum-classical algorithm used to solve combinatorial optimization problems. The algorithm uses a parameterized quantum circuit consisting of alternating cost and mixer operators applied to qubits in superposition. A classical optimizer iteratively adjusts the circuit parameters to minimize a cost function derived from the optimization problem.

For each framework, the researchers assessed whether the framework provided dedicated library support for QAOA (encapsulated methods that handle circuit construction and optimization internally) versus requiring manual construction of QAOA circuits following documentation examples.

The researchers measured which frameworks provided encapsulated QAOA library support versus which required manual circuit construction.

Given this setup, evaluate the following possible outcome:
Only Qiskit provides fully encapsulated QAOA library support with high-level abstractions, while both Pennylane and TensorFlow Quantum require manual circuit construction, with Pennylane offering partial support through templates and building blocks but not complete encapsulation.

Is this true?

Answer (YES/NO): YES